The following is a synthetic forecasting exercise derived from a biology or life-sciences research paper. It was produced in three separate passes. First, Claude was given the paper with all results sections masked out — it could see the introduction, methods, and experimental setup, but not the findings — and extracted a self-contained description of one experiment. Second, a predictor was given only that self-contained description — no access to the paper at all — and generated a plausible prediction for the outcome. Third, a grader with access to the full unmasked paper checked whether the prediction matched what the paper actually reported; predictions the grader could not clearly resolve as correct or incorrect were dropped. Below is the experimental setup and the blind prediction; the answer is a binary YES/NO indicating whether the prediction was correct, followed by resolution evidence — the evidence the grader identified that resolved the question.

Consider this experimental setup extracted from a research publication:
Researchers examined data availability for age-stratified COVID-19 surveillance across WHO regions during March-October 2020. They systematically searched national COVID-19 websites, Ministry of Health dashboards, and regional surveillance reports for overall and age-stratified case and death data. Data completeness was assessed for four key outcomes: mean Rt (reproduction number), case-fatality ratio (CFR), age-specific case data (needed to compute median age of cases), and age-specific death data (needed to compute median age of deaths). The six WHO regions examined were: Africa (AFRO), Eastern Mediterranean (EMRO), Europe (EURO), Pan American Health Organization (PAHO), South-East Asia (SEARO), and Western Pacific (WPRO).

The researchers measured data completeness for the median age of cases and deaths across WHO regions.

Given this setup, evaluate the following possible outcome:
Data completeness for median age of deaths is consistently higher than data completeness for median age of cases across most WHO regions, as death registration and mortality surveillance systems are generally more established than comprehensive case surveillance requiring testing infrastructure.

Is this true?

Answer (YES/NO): NO